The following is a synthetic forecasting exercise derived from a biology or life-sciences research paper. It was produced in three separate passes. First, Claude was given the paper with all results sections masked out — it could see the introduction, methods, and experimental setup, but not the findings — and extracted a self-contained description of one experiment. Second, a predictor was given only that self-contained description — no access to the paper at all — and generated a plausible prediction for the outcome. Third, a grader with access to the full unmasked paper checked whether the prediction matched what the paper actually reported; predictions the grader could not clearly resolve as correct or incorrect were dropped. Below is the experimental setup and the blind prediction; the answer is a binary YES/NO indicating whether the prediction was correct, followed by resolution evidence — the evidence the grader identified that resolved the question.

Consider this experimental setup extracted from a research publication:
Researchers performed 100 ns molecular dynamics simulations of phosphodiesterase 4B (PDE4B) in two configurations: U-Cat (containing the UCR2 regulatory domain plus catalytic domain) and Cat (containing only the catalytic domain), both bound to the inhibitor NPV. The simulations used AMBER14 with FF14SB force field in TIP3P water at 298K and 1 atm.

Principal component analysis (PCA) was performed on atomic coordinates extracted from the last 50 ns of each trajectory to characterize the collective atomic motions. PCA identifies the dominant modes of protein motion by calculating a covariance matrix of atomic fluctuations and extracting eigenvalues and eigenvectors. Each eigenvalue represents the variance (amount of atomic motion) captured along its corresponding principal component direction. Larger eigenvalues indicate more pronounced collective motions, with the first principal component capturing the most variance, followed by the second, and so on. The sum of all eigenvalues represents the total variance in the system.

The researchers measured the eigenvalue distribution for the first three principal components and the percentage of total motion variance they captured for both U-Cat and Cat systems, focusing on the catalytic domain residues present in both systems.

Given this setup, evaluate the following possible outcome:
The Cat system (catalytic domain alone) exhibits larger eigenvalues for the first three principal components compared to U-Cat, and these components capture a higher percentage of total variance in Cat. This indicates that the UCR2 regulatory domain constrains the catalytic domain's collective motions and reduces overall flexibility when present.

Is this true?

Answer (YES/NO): NO